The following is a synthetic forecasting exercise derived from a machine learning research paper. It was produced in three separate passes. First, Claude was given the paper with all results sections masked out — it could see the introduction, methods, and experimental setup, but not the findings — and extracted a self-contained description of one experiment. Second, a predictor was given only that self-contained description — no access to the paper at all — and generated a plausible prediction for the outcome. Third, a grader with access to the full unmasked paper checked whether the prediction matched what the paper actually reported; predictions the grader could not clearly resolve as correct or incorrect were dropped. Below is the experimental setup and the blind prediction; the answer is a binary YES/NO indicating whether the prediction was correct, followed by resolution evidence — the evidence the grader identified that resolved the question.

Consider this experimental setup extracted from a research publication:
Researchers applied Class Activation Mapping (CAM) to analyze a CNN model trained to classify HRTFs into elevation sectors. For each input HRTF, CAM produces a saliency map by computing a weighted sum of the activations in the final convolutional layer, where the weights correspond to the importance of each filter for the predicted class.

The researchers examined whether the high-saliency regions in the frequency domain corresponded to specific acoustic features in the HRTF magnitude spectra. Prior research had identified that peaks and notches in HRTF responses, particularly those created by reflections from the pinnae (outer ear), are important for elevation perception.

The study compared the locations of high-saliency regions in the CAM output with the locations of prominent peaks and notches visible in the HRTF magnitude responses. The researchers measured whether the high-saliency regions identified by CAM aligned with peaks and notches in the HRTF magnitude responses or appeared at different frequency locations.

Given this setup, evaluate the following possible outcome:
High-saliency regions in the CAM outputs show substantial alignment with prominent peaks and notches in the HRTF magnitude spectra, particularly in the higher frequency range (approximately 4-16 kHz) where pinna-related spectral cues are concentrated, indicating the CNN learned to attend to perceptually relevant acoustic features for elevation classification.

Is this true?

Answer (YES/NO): NO